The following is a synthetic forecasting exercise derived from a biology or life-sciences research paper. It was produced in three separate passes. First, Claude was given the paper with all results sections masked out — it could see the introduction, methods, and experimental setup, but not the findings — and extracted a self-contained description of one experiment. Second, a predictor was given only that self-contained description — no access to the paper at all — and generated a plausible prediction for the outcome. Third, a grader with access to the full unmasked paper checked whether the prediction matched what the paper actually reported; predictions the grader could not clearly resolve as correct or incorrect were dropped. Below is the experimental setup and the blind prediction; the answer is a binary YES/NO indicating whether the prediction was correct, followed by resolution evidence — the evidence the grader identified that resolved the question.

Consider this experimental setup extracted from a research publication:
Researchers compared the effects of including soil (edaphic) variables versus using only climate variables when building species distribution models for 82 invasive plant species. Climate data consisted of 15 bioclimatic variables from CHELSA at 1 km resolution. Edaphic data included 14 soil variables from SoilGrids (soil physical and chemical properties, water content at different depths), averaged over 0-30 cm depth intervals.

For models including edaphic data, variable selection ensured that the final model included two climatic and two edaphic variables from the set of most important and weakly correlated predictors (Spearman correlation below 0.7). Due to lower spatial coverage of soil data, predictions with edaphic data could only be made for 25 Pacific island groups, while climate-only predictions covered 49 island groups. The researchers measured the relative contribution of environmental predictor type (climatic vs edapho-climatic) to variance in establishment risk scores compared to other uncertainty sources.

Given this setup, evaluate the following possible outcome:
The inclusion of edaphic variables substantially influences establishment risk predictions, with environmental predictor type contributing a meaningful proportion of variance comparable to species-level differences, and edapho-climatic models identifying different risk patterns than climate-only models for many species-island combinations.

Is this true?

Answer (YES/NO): NO